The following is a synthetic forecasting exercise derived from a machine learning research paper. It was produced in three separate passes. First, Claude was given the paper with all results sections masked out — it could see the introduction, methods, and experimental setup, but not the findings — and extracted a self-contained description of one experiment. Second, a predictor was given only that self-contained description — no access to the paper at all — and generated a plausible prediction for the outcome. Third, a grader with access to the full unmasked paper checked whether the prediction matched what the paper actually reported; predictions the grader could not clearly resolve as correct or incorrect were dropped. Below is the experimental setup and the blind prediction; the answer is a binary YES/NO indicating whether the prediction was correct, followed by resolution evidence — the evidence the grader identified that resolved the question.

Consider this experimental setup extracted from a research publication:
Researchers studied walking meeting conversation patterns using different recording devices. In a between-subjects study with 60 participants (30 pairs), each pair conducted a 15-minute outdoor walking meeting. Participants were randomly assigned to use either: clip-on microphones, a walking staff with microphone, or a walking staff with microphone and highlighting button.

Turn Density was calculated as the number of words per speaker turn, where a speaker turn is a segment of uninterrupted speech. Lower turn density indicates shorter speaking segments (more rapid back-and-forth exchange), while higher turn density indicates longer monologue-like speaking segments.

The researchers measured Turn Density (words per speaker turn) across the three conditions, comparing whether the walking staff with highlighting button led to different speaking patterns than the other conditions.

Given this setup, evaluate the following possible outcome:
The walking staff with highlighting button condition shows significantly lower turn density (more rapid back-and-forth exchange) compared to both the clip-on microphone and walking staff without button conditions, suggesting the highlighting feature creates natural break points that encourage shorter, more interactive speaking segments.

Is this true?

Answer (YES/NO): YES